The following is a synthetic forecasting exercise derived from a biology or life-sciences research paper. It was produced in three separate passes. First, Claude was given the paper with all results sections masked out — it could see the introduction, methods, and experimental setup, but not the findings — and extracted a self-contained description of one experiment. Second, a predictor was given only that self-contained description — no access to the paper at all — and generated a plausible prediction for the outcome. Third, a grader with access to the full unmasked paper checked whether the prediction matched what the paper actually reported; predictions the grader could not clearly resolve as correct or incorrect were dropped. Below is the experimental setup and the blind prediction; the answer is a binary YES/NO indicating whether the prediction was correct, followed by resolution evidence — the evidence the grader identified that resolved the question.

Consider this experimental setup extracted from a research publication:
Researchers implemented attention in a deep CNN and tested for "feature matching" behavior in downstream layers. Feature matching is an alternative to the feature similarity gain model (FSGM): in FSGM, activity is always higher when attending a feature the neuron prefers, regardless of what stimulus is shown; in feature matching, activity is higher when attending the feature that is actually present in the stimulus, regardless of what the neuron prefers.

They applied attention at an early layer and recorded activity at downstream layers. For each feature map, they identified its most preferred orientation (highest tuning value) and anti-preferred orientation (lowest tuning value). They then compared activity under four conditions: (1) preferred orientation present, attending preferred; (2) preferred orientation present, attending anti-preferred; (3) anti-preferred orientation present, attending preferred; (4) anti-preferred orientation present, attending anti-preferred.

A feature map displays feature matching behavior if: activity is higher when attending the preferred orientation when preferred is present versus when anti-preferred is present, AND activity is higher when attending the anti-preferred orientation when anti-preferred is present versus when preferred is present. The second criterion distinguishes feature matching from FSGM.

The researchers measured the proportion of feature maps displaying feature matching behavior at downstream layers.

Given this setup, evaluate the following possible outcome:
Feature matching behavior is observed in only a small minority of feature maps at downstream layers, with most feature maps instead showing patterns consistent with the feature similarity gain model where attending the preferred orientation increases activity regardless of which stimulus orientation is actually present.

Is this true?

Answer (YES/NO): NO